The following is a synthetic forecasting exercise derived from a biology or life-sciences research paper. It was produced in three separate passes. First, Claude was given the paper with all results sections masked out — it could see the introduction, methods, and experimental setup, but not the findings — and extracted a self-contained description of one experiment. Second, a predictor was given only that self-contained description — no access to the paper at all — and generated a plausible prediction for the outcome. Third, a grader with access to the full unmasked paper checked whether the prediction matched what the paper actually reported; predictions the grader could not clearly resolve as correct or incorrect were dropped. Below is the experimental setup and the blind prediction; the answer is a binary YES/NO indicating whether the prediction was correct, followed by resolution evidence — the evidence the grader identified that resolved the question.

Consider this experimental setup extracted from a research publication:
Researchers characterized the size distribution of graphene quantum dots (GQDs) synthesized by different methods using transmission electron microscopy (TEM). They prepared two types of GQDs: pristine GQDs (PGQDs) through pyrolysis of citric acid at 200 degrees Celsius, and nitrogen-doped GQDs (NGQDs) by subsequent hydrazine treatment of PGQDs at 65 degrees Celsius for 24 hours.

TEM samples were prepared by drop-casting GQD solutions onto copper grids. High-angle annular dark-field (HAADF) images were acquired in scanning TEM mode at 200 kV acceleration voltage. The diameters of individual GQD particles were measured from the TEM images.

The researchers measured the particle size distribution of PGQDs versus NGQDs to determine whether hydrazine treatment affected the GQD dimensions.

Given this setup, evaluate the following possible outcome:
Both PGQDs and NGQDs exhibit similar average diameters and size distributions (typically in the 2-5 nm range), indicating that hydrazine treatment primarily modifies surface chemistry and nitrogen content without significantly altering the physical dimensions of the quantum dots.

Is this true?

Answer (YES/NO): NO